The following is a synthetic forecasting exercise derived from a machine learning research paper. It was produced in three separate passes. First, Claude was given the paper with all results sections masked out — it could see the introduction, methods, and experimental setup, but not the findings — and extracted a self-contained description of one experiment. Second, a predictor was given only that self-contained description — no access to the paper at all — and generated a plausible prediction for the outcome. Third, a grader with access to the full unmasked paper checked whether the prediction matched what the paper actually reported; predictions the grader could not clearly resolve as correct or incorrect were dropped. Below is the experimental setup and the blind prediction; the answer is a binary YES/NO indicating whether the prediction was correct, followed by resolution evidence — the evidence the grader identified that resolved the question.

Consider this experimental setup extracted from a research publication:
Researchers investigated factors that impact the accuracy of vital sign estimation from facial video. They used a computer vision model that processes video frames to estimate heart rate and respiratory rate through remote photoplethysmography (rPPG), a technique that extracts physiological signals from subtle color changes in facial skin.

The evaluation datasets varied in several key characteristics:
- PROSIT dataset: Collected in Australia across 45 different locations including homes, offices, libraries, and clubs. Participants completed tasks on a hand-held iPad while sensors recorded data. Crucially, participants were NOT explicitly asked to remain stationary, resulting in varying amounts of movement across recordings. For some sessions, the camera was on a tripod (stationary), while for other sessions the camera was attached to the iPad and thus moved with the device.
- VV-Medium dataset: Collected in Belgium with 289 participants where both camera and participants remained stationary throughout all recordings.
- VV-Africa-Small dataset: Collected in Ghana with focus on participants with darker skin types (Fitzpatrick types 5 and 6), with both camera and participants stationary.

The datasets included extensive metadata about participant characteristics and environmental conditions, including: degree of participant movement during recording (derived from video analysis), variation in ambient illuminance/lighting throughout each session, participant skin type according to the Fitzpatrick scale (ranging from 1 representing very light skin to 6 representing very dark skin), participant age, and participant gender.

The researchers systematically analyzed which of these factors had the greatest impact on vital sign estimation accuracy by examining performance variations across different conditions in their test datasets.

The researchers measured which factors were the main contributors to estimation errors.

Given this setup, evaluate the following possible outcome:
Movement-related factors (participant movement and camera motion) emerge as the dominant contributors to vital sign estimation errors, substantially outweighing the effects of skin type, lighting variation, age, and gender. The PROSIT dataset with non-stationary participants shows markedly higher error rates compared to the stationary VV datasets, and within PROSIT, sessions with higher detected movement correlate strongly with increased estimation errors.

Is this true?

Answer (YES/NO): NO